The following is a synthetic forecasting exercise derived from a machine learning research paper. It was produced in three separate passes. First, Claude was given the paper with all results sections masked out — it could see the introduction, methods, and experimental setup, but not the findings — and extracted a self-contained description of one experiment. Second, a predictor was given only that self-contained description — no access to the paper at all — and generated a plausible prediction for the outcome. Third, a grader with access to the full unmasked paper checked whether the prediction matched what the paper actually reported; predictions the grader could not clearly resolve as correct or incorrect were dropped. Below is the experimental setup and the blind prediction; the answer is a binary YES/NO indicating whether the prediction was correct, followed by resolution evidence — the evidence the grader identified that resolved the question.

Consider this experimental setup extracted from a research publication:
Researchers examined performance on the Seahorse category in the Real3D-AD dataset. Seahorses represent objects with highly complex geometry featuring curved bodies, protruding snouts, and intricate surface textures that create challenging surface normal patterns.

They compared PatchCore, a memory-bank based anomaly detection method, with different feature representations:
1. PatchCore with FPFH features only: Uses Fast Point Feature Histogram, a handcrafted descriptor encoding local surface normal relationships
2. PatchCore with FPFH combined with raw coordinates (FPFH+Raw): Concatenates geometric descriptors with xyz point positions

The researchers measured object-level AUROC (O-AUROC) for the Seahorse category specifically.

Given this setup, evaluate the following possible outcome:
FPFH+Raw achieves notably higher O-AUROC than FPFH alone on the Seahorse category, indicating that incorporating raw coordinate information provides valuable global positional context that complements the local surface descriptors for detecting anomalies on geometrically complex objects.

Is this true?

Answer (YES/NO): YES